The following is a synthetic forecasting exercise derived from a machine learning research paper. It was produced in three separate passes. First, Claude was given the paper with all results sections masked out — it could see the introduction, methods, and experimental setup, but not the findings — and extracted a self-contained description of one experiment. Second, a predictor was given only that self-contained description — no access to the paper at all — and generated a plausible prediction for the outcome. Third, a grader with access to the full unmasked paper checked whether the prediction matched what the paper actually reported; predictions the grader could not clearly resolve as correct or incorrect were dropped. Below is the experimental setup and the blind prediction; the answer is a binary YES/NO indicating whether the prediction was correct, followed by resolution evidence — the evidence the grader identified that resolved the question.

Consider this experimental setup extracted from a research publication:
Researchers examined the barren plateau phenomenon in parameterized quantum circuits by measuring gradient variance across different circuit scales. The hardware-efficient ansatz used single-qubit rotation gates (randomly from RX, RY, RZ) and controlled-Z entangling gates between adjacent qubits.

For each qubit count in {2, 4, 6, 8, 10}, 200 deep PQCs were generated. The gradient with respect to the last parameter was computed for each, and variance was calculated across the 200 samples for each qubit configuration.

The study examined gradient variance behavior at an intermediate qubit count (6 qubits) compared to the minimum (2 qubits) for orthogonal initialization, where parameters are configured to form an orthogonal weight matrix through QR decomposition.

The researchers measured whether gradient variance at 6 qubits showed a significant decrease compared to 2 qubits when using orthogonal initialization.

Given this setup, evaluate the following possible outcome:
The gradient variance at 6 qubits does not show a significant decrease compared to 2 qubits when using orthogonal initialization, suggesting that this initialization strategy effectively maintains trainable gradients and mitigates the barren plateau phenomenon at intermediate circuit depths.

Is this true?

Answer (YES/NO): NO